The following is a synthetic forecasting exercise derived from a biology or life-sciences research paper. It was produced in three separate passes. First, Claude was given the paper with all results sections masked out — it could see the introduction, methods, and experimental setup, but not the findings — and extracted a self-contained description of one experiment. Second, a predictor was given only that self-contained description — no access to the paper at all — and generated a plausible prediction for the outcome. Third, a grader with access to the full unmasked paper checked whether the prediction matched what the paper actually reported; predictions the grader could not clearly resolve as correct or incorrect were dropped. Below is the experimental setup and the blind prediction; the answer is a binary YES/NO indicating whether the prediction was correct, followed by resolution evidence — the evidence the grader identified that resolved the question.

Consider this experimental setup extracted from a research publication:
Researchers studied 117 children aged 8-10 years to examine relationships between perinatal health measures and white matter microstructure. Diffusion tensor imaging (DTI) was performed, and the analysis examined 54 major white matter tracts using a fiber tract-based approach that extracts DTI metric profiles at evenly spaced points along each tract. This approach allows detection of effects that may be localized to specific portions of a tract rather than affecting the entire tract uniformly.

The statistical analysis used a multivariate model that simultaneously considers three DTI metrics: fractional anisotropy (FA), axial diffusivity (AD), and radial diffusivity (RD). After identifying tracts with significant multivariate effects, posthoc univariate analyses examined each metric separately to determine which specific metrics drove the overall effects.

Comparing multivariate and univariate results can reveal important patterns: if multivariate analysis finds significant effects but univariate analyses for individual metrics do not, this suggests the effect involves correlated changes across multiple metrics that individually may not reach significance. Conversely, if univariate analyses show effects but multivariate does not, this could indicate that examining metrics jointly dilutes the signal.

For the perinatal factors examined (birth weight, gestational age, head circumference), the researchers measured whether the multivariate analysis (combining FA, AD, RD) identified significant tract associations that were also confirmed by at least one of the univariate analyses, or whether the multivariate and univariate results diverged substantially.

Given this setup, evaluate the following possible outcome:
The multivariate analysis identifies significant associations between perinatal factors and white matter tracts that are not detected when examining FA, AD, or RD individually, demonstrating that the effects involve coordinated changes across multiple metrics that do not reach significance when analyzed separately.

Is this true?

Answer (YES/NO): NO